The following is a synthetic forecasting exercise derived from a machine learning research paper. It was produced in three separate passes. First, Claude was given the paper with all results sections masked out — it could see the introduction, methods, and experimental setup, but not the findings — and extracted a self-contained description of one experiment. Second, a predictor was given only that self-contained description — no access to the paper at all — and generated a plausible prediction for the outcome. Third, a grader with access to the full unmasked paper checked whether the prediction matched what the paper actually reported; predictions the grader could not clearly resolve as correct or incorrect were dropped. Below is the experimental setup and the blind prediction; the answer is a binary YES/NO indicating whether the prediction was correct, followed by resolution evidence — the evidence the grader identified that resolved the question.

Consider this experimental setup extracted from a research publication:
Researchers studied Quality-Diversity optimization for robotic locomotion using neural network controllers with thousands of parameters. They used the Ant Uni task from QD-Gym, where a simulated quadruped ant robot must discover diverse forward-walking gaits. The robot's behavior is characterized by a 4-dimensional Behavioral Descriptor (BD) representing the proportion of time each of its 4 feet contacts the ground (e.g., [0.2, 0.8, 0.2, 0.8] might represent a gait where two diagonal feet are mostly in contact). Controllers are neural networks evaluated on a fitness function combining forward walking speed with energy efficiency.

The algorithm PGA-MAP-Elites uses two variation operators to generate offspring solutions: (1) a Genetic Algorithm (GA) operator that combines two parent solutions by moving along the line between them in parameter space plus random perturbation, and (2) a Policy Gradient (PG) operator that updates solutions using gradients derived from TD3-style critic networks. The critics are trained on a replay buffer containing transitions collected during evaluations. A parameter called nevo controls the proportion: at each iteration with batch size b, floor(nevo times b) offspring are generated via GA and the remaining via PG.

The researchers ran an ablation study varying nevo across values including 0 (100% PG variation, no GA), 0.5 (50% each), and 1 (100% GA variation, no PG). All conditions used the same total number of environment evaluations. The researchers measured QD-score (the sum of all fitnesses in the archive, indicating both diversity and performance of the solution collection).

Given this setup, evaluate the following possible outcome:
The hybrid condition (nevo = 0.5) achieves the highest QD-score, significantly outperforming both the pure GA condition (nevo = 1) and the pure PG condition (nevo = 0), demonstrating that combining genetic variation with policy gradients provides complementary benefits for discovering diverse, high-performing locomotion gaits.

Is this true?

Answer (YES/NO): YES